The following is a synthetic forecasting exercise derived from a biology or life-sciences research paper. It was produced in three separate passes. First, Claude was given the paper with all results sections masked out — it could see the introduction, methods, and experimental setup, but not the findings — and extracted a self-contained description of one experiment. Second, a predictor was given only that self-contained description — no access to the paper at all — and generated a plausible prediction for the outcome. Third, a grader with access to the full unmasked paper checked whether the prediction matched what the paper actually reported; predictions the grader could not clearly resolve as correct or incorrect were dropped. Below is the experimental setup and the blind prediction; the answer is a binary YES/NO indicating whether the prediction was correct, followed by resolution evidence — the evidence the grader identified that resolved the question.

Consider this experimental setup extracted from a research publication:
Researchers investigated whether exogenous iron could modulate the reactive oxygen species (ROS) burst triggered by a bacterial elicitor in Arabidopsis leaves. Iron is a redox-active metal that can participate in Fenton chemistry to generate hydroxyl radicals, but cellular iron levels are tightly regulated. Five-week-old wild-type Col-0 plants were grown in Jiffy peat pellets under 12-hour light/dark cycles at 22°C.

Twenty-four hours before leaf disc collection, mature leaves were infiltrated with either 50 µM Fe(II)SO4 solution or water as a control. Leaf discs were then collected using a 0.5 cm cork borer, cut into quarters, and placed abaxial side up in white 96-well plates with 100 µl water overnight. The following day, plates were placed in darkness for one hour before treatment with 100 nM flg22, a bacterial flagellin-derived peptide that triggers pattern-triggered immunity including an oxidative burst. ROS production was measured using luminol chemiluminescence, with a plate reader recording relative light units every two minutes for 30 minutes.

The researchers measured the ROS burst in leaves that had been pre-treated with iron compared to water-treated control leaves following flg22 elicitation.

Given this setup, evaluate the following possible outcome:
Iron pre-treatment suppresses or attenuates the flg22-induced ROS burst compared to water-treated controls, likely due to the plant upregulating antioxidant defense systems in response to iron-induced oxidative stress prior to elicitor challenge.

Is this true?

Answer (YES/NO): NO